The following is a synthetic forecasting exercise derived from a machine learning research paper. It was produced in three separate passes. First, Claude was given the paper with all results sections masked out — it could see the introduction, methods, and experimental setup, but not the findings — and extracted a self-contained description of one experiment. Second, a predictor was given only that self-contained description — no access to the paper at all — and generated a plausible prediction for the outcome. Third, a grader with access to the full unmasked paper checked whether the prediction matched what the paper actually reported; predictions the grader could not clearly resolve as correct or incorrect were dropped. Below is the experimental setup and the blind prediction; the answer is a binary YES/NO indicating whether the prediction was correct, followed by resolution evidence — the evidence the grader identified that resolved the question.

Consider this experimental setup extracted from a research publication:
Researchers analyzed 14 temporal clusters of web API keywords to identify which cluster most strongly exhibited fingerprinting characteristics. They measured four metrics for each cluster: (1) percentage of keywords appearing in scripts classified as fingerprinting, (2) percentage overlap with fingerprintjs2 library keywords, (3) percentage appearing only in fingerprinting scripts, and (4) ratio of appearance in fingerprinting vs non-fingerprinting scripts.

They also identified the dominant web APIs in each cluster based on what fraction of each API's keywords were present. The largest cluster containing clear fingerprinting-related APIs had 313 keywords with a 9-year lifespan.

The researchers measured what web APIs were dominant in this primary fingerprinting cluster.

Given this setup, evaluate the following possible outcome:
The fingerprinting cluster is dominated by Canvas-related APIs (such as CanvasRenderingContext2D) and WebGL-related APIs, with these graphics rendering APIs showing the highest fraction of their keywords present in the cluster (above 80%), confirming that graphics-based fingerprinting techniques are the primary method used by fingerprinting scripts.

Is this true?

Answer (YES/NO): NO